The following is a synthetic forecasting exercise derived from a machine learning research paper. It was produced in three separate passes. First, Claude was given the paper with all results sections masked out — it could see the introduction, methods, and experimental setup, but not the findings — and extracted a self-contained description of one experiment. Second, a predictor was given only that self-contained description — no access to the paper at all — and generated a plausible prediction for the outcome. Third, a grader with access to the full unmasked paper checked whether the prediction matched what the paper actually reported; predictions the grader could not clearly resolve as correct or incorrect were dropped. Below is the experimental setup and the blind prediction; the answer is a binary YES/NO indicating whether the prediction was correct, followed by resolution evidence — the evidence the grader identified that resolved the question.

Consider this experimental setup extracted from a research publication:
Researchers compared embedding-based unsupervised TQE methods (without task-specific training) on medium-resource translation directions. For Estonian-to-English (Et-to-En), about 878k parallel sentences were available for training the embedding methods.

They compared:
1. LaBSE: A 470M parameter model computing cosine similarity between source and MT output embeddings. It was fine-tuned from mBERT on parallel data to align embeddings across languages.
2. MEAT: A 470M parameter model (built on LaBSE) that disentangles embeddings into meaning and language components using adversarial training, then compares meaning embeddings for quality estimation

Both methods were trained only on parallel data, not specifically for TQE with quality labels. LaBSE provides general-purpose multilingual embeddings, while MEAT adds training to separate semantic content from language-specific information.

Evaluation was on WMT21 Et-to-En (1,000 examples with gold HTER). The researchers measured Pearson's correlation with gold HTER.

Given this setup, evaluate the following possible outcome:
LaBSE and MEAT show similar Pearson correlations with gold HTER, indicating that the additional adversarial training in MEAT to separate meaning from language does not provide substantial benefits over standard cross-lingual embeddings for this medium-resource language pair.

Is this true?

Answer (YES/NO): NO